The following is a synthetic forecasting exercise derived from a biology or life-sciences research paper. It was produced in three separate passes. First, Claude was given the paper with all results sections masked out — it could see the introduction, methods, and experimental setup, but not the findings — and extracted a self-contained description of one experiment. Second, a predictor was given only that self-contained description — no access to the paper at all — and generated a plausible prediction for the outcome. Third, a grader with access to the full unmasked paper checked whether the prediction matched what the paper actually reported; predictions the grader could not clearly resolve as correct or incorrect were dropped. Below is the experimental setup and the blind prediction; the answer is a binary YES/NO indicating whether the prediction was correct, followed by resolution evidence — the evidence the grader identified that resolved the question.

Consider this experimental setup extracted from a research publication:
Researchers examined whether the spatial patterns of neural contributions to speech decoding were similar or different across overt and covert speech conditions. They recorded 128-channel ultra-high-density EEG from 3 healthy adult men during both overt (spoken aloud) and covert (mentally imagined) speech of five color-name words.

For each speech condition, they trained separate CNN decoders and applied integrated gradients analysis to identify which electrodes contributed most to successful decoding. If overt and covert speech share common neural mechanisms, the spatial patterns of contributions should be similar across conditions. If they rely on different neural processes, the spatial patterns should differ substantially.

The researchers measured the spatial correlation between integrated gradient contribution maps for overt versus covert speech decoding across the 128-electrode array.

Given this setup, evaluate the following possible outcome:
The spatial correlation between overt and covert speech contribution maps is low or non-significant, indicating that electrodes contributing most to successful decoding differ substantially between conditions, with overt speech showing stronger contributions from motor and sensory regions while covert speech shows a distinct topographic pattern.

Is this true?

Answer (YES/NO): YES